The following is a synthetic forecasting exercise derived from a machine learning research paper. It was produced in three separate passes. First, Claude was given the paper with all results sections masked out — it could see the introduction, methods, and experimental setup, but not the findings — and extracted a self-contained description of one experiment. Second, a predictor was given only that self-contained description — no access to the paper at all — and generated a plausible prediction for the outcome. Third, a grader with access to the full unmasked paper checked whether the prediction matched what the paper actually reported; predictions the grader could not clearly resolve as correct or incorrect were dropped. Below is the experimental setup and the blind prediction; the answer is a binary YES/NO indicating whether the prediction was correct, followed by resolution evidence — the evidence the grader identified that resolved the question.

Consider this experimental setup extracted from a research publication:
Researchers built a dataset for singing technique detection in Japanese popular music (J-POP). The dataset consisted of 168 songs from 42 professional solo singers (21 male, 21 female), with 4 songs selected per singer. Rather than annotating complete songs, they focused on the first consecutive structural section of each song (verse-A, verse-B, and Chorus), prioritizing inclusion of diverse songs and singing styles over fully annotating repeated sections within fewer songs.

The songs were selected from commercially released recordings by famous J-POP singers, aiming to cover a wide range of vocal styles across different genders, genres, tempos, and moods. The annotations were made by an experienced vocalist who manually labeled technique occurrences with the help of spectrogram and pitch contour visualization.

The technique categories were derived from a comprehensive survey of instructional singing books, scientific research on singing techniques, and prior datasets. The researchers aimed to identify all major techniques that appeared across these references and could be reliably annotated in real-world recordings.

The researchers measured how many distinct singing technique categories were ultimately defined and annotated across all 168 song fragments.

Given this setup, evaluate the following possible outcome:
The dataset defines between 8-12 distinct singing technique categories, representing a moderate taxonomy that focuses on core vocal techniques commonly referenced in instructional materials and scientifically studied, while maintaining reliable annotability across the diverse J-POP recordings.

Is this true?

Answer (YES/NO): NO